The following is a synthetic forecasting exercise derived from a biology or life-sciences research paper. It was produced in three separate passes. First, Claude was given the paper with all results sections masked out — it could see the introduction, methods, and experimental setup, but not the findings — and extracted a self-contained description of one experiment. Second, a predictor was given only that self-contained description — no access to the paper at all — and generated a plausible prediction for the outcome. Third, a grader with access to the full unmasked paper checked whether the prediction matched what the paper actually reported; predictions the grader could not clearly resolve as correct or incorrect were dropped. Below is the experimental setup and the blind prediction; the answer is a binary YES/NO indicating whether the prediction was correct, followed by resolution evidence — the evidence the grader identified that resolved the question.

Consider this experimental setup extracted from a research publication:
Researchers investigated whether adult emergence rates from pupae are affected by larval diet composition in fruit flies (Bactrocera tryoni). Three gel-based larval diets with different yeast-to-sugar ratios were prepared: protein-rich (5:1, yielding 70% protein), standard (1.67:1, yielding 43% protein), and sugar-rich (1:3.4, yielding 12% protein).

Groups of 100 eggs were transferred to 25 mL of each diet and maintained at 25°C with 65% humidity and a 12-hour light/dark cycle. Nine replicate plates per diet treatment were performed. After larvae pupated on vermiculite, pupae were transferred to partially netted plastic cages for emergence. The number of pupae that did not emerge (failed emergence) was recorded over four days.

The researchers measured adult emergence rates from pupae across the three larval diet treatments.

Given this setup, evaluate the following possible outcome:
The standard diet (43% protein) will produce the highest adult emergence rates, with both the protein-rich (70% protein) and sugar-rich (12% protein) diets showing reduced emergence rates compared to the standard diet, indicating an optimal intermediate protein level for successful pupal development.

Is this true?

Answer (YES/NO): NO